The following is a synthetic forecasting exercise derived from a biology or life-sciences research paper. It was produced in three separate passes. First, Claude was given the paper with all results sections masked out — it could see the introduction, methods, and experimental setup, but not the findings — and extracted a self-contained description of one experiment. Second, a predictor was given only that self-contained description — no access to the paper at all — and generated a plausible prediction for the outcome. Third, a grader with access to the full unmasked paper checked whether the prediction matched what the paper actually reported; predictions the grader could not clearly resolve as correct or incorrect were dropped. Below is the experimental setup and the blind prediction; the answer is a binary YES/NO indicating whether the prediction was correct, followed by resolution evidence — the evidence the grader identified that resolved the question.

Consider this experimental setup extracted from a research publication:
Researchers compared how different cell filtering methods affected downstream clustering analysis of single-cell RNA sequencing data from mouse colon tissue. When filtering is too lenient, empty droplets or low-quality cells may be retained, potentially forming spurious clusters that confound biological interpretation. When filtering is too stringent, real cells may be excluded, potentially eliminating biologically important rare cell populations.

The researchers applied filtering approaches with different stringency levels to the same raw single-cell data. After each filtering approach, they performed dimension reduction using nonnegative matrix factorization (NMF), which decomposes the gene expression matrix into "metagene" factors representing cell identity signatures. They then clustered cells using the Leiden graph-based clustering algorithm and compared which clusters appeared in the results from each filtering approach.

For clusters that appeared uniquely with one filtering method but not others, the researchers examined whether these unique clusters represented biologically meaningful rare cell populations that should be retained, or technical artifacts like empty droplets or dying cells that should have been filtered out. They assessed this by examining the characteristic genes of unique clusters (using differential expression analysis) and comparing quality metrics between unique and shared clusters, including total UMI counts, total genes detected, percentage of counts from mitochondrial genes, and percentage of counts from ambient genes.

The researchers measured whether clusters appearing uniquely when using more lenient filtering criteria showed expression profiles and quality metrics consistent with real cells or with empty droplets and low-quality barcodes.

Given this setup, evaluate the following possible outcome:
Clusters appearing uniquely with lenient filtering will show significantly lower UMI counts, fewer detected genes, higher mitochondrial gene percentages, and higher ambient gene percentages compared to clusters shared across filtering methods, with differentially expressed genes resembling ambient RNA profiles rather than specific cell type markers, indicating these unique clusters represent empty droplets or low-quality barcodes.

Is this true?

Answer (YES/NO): YES